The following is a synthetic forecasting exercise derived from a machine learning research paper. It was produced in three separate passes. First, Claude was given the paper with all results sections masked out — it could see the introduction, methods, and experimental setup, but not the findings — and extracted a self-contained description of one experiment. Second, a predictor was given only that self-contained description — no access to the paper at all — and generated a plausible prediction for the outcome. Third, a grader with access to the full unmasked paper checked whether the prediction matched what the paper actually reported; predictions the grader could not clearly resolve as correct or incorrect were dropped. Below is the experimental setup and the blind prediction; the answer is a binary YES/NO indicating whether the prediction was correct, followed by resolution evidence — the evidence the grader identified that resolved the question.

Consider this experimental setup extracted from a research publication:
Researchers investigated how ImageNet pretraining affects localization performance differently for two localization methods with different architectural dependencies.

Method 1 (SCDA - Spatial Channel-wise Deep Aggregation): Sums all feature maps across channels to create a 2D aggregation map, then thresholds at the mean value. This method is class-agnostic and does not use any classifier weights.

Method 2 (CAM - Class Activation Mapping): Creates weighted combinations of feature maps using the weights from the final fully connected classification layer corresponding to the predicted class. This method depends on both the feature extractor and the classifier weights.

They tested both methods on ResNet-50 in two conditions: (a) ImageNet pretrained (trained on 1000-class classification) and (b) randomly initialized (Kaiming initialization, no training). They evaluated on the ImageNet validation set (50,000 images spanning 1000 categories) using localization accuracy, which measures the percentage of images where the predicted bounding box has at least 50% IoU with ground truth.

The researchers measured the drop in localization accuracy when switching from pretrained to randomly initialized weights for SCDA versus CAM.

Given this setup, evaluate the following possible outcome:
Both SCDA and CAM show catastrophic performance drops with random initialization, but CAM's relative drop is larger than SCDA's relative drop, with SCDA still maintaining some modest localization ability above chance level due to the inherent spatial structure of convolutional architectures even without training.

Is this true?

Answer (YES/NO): NO